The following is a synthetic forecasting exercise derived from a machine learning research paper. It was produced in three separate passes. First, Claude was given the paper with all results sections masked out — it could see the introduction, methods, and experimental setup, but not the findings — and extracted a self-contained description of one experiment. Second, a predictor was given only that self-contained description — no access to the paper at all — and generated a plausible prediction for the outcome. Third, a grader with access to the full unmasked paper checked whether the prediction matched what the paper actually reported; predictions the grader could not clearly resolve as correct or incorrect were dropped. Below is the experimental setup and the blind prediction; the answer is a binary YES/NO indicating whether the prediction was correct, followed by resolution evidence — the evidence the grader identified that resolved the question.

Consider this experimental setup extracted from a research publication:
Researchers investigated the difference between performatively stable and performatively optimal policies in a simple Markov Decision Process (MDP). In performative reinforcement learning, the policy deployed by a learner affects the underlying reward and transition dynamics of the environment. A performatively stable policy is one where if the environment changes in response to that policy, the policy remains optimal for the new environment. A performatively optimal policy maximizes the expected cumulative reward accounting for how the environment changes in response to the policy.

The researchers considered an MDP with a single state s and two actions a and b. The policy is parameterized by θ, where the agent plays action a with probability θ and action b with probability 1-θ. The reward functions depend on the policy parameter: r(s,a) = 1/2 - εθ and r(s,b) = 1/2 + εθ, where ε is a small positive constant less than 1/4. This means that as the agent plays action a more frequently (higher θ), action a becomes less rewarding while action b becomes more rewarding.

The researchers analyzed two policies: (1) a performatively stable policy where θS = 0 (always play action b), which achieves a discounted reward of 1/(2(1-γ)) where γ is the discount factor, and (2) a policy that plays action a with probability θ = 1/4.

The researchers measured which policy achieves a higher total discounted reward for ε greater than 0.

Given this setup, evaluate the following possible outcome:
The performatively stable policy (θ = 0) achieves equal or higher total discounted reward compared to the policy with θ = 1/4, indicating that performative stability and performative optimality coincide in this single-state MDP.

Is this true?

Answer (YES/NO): NO